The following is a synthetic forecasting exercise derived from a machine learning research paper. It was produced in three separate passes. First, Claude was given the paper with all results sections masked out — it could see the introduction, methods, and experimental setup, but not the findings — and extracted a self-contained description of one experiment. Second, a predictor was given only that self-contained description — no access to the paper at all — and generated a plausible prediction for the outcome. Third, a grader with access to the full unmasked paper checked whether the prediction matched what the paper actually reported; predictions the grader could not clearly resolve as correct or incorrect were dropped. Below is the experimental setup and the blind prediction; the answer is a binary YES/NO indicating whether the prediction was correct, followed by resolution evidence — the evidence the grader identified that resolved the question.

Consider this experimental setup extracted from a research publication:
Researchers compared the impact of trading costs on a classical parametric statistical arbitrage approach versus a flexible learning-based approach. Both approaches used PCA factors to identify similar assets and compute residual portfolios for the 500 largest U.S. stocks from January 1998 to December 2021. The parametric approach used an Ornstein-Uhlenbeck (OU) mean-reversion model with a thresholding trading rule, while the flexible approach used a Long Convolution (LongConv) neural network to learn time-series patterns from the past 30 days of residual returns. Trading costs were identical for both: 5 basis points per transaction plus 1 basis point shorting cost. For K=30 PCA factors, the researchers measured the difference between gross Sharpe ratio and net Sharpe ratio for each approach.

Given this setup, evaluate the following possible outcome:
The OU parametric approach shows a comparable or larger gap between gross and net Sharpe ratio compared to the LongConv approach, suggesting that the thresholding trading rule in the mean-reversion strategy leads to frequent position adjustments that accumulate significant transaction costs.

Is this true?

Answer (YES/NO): YES